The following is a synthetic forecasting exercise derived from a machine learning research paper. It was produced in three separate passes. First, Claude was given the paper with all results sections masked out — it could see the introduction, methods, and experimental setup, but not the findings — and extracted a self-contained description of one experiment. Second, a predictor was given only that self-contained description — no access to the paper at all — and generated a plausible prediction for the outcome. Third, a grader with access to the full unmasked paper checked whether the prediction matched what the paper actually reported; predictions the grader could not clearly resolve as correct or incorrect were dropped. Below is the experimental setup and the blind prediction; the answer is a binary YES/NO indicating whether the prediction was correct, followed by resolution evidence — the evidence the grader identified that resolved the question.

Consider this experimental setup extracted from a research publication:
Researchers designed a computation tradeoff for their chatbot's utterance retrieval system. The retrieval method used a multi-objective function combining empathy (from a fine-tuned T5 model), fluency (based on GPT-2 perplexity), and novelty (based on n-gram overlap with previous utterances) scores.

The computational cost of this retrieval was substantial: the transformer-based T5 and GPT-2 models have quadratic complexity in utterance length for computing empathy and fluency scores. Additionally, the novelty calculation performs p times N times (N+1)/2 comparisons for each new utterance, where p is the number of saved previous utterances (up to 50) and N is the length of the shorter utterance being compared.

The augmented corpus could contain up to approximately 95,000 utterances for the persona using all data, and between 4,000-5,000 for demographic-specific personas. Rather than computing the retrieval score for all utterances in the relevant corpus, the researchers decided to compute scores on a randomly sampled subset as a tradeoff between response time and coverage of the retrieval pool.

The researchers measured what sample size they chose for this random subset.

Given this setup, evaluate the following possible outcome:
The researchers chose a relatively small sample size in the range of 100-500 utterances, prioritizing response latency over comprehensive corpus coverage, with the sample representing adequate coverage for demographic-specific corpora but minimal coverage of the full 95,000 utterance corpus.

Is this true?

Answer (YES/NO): NO